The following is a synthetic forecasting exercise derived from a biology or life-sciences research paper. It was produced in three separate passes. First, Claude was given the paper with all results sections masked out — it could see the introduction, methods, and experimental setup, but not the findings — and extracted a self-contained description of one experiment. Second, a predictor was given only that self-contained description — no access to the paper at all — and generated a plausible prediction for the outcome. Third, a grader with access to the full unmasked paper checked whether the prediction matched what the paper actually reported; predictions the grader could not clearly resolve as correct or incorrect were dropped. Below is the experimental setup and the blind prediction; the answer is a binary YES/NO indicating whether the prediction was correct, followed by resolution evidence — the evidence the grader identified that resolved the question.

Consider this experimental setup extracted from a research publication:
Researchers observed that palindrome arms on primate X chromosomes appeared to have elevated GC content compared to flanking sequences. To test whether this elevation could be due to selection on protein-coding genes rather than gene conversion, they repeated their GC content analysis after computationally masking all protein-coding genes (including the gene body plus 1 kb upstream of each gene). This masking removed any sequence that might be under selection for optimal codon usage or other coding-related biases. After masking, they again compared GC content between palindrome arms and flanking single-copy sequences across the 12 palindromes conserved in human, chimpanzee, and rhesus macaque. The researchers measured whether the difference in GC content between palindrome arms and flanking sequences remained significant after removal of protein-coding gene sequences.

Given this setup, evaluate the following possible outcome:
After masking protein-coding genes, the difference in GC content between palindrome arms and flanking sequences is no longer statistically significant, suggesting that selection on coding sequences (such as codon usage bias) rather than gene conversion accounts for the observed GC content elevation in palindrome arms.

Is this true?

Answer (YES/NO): NO